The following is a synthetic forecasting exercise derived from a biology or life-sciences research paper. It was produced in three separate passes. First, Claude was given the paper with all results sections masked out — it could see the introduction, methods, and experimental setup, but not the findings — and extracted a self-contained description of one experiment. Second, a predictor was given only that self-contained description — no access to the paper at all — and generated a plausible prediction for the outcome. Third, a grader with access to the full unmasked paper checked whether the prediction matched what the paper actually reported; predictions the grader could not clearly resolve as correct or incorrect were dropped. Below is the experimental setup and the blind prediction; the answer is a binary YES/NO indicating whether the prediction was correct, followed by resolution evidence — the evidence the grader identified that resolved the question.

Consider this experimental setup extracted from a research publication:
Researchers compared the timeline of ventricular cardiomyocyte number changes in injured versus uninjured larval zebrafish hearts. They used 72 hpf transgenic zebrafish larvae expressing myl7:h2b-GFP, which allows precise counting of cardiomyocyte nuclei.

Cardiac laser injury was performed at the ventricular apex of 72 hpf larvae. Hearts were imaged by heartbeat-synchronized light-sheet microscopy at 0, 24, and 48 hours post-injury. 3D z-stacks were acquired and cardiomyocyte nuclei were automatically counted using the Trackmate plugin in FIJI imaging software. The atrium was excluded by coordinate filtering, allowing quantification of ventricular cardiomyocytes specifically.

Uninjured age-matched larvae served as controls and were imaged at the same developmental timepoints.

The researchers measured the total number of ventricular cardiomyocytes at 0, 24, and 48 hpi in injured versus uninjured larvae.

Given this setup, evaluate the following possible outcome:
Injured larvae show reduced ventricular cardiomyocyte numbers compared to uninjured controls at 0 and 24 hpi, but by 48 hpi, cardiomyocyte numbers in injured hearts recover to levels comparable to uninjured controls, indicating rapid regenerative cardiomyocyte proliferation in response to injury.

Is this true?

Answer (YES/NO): NO